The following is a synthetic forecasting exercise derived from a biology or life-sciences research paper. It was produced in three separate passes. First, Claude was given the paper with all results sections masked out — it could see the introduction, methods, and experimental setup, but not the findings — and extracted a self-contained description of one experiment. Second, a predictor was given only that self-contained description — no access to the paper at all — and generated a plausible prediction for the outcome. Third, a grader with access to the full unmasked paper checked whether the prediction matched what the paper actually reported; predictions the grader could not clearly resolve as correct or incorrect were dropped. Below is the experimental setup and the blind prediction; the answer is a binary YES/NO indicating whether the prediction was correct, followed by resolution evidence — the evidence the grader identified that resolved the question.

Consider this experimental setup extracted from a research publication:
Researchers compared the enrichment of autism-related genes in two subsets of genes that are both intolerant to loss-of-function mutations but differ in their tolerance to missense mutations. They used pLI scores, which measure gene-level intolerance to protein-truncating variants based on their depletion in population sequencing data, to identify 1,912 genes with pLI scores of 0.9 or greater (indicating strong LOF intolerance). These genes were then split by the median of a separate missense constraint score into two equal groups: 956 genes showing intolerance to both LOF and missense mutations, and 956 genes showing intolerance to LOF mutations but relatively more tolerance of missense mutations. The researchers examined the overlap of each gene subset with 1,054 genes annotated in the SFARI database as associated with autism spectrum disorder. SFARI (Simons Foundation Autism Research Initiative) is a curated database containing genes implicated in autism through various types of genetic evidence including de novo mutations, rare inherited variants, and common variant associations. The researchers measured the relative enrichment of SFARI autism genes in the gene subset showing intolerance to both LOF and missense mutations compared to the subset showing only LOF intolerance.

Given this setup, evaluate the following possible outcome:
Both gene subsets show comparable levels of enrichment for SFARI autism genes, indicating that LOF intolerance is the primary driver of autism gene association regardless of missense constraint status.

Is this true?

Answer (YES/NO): NO